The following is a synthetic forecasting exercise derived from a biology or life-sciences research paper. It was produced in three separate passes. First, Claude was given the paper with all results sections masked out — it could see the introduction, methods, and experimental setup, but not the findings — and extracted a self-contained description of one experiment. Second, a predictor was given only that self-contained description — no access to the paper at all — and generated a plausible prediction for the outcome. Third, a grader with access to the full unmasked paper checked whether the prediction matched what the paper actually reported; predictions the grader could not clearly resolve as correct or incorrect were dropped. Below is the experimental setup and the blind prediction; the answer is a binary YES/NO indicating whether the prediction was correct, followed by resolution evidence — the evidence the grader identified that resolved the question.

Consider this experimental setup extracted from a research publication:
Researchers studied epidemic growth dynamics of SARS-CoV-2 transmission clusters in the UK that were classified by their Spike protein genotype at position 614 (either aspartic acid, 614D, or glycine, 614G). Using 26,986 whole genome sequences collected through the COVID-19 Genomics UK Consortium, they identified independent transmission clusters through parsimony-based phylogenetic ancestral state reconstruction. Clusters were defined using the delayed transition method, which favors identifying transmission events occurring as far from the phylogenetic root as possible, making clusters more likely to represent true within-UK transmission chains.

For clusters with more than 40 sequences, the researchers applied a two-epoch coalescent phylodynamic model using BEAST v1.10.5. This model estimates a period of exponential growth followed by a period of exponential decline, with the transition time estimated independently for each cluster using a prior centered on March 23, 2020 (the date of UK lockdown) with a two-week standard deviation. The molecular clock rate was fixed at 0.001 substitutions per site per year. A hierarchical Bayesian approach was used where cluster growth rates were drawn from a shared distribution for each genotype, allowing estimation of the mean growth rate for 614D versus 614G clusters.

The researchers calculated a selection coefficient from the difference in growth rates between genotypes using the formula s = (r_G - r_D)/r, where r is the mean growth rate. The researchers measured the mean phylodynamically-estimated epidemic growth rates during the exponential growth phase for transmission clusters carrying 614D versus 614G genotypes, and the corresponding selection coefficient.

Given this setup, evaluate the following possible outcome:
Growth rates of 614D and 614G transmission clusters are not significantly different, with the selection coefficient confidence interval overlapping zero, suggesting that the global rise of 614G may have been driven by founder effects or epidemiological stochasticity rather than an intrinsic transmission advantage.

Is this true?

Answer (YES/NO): YES